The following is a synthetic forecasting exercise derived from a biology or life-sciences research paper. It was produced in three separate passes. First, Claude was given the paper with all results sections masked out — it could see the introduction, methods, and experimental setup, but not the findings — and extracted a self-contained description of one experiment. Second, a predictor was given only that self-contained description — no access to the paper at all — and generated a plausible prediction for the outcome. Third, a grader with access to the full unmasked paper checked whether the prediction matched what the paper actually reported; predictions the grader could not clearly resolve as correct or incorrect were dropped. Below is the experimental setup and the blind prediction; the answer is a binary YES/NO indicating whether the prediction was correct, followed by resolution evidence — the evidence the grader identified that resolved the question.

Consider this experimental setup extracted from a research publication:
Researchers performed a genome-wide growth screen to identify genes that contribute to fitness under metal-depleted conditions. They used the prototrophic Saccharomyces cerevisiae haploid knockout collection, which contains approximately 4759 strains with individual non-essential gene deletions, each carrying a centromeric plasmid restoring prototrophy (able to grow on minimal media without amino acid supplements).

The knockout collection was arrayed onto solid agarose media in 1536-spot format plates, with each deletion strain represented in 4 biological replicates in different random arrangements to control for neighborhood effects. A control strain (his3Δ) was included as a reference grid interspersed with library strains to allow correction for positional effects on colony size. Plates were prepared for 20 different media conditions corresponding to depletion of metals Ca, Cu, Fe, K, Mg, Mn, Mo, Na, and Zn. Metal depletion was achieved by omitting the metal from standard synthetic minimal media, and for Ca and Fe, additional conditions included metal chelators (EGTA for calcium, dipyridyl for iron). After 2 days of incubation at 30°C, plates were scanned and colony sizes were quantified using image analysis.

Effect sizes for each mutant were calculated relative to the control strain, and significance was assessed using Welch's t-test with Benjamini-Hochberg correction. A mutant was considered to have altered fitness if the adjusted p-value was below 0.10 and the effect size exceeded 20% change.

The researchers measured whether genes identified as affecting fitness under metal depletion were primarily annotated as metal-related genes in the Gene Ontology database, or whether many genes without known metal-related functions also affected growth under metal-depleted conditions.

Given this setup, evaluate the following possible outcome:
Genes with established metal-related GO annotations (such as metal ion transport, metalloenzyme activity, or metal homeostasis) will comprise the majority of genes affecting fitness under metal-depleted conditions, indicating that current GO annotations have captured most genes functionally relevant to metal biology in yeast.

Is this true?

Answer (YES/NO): NO